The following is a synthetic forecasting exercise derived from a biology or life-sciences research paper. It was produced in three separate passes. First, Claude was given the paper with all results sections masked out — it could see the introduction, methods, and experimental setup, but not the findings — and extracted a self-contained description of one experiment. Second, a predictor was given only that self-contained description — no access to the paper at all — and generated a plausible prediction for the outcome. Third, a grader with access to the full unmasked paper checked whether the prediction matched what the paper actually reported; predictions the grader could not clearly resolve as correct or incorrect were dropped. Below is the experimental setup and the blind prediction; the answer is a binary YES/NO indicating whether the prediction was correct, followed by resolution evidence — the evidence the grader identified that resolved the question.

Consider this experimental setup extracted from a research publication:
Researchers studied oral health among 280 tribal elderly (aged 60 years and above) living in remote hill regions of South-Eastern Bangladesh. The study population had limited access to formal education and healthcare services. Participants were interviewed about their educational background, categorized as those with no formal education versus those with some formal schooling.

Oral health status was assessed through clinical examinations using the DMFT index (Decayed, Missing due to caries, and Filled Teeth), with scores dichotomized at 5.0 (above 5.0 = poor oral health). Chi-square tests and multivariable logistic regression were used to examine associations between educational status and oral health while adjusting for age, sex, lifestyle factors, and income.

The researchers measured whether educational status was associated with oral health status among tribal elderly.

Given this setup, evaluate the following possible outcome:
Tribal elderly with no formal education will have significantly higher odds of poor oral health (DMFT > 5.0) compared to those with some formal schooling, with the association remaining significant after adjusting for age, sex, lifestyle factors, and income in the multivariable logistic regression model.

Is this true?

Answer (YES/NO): NO